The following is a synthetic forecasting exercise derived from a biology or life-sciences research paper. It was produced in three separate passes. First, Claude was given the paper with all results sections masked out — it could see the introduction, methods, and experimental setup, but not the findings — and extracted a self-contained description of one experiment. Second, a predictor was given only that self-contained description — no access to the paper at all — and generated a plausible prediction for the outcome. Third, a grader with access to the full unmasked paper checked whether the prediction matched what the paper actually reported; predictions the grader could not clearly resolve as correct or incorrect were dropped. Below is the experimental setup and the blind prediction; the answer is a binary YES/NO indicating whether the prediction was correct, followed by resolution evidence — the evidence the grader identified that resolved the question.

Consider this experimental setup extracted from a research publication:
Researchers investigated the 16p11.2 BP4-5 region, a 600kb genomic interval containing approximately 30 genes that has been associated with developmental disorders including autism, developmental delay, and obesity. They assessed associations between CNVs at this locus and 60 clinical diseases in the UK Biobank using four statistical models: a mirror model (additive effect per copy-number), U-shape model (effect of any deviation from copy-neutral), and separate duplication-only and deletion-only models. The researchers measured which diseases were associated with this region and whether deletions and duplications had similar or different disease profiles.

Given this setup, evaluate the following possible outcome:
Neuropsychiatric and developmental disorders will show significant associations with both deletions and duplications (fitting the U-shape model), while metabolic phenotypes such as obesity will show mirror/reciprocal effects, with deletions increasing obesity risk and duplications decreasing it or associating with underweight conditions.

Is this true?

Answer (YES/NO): NO